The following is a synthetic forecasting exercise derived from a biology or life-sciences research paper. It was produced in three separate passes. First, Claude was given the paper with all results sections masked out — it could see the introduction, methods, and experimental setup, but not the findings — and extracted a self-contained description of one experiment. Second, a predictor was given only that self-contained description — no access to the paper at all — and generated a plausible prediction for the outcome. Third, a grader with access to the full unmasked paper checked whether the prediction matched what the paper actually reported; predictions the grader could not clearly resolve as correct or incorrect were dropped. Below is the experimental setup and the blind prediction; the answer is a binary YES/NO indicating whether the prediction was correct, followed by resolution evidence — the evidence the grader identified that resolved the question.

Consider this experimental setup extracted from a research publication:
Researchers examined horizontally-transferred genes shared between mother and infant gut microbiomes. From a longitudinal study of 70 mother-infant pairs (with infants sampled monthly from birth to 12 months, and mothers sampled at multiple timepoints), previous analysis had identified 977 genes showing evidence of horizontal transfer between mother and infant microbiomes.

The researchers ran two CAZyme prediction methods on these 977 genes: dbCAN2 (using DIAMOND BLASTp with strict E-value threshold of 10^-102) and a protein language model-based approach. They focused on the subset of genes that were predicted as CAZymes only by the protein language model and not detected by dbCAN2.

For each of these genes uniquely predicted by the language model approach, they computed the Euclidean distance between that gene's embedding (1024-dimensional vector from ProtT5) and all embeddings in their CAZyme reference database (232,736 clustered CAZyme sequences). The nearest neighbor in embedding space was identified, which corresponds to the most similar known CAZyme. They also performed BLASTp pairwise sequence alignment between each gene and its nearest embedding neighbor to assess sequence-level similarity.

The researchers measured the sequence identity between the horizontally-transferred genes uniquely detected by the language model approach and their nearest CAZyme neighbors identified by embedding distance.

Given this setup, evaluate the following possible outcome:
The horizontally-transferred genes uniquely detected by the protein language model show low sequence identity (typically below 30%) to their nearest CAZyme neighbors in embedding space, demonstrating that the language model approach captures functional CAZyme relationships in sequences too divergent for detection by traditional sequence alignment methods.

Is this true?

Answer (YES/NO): NO